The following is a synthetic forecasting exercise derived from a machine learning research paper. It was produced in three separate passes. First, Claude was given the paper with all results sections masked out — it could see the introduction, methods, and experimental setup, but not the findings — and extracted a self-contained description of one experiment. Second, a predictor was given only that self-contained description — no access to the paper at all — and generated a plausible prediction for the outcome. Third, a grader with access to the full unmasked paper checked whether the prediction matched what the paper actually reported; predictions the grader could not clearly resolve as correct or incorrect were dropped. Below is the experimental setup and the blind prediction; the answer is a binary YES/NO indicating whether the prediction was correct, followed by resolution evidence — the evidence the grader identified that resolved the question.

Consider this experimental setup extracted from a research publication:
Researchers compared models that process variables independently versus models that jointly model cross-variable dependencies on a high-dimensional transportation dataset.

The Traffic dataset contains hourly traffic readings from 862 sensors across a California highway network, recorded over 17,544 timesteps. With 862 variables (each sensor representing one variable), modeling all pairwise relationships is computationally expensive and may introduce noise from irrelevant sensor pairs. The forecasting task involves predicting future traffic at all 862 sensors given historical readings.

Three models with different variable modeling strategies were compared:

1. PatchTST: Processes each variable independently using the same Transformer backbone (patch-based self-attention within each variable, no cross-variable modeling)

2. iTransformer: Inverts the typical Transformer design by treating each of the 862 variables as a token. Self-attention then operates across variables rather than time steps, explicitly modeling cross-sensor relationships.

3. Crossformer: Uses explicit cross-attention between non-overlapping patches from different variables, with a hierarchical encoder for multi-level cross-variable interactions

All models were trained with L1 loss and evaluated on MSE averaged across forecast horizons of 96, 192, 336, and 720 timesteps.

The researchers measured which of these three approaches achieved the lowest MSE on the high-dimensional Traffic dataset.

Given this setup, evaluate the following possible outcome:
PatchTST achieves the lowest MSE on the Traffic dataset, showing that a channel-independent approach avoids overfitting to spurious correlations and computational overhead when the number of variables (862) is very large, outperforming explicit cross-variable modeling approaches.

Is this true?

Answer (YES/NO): NO